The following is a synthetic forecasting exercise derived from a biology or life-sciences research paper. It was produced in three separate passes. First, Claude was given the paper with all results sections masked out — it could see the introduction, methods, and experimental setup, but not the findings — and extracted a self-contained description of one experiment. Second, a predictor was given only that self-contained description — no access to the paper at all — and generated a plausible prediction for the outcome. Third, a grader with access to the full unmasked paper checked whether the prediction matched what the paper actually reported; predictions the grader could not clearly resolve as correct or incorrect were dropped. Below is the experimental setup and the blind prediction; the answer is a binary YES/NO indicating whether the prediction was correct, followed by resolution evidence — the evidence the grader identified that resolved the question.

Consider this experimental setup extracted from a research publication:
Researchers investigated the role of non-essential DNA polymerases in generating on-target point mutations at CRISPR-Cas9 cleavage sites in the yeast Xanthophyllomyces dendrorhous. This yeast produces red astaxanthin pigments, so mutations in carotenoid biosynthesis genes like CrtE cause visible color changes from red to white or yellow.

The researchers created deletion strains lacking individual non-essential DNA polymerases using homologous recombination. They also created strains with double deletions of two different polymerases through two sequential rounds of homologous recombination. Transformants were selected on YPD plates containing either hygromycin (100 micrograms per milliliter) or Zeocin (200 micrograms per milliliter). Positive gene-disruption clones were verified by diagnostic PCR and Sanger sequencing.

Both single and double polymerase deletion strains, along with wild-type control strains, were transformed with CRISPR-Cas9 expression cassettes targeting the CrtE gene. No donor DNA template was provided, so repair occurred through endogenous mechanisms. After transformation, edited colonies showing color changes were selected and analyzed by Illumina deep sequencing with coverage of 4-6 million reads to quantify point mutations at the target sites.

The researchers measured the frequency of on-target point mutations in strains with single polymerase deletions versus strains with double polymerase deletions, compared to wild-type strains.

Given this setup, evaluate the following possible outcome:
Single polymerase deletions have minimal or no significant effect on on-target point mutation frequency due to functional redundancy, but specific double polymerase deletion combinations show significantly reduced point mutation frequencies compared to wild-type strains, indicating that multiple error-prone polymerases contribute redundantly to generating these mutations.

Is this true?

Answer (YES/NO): YES